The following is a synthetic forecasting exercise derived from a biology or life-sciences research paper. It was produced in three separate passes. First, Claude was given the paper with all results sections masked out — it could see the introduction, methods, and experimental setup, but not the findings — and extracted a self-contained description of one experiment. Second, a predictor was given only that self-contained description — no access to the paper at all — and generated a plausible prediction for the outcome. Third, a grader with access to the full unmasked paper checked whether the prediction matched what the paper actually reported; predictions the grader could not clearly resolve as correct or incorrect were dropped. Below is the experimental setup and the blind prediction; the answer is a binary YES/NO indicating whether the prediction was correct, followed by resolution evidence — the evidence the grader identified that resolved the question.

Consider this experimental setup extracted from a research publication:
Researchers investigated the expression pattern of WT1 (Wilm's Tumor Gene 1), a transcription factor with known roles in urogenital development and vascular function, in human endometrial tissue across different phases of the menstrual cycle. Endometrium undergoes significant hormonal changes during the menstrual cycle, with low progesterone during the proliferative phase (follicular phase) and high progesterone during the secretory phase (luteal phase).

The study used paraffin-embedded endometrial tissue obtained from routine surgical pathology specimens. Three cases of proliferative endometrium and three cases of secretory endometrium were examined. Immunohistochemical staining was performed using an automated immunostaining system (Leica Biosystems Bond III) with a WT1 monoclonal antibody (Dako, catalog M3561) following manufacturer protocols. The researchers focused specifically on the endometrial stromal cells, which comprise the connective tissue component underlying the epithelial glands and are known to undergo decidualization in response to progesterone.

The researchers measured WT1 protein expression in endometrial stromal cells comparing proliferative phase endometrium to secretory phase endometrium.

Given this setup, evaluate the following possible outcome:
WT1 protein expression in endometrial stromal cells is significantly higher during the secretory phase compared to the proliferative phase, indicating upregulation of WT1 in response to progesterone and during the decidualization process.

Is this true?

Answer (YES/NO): NO